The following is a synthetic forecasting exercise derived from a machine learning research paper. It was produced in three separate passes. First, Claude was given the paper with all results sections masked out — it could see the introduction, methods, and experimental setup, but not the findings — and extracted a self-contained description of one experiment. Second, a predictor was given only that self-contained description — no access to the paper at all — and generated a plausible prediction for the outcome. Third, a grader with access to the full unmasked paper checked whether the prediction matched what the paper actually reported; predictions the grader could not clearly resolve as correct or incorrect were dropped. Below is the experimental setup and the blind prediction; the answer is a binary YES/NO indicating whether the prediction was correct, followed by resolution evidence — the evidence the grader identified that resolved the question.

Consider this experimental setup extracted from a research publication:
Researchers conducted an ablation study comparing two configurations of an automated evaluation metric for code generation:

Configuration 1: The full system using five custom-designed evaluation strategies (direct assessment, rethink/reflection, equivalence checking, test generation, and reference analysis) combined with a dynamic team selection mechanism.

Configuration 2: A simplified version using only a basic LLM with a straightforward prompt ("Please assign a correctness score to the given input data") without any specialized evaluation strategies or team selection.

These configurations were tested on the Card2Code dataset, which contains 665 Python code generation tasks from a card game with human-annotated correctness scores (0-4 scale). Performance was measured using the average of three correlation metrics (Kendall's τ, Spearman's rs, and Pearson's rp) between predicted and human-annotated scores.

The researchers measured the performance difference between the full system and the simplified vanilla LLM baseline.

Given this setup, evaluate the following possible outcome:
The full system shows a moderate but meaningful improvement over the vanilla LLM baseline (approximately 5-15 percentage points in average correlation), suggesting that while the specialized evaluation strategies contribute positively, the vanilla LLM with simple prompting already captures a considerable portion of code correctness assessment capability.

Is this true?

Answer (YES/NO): YES